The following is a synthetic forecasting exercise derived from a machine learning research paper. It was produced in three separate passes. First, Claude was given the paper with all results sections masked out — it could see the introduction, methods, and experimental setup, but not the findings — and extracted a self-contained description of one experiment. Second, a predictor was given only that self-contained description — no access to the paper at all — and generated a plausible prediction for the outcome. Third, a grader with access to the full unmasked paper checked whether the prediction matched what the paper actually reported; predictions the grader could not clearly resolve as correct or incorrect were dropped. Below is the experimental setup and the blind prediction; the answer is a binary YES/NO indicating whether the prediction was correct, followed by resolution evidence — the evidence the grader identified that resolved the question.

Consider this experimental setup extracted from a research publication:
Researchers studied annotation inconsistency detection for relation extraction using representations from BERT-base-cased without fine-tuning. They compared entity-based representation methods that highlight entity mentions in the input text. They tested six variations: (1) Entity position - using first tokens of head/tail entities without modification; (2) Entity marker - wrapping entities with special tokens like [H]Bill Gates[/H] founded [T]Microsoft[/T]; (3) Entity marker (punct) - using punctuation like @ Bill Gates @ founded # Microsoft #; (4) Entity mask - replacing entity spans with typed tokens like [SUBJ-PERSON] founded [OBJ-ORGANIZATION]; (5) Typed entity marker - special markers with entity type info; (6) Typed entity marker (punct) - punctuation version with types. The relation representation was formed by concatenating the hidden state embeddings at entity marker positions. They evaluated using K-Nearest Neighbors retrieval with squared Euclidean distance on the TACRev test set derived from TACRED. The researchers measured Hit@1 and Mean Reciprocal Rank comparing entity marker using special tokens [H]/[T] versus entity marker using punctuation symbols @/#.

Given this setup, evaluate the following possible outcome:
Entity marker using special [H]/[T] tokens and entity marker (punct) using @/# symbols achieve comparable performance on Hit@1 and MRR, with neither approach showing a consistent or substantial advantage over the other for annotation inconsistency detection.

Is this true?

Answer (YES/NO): NO